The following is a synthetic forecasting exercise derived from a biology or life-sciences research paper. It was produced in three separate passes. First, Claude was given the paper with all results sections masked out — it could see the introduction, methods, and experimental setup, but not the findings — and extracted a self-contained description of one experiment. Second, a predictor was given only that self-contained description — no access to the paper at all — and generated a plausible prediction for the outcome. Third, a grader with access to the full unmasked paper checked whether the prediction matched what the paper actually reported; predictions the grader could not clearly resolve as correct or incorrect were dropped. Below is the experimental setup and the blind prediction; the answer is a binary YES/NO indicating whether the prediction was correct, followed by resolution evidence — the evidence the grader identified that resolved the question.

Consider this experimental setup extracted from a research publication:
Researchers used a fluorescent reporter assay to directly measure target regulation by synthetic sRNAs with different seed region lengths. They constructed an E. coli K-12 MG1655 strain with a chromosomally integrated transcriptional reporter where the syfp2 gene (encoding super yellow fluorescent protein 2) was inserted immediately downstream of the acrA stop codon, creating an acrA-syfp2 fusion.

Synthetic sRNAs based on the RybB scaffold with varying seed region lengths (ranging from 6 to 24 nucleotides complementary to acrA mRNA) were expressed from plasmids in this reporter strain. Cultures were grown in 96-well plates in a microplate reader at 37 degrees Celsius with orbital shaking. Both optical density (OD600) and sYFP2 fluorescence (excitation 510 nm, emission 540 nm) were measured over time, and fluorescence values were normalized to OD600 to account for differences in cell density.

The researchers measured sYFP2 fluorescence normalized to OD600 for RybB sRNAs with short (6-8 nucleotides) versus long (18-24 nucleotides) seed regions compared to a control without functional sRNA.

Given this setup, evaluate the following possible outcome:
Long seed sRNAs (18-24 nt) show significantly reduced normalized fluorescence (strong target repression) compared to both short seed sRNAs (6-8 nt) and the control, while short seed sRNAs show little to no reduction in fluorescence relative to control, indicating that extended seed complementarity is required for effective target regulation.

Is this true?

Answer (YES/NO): YES